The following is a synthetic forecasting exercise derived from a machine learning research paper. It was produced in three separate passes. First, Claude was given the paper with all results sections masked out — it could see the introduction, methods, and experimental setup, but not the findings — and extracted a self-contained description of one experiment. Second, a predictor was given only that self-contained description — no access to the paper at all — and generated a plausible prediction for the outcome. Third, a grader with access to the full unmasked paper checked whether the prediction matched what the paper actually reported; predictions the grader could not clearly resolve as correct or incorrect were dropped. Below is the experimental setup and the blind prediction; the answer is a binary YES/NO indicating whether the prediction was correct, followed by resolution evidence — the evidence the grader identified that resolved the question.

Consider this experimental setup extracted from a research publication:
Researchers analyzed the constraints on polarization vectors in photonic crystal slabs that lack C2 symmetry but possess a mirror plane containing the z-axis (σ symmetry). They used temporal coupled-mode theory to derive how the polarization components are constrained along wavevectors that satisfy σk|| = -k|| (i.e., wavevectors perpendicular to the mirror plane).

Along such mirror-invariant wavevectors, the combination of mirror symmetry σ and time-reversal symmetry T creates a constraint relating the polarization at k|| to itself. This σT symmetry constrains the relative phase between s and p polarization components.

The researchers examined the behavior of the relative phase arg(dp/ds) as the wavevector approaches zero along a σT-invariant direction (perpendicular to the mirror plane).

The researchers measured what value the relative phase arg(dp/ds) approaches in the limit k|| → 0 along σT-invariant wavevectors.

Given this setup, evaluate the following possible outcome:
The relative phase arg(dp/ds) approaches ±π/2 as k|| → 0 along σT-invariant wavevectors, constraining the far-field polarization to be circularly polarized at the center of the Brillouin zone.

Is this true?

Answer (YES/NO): NO